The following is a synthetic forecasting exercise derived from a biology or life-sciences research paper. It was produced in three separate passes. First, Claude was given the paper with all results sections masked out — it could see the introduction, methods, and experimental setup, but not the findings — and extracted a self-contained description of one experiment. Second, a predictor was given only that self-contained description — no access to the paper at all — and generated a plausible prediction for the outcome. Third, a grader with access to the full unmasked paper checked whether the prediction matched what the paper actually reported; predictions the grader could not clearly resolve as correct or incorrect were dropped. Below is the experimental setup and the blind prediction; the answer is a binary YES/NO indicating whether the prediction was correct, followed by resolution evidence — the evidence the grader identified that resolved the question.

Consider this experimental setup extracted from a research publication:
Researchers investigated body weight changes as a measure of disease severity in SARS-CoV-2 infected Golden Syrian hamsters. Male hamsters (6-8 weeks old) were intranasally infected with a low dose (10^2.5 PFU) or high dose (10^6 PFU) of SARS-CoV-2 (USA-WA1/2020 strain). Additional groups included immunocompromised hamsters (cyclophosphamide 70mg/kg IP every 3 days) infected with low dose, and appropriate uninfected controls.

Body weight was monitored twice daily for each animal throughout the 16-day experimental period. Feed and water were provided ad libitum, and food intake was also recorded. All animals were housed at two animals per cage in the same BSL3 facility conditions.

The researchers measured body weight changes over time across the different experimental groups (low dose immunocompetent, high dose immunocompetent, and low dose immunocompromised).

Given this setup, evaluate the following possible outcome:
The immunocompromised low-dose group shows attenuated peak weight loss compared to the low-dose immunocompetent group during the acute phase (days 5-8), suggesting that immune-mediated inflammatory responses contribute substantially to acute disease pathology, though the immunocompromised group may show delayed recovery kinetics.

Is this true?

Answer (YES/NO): NO